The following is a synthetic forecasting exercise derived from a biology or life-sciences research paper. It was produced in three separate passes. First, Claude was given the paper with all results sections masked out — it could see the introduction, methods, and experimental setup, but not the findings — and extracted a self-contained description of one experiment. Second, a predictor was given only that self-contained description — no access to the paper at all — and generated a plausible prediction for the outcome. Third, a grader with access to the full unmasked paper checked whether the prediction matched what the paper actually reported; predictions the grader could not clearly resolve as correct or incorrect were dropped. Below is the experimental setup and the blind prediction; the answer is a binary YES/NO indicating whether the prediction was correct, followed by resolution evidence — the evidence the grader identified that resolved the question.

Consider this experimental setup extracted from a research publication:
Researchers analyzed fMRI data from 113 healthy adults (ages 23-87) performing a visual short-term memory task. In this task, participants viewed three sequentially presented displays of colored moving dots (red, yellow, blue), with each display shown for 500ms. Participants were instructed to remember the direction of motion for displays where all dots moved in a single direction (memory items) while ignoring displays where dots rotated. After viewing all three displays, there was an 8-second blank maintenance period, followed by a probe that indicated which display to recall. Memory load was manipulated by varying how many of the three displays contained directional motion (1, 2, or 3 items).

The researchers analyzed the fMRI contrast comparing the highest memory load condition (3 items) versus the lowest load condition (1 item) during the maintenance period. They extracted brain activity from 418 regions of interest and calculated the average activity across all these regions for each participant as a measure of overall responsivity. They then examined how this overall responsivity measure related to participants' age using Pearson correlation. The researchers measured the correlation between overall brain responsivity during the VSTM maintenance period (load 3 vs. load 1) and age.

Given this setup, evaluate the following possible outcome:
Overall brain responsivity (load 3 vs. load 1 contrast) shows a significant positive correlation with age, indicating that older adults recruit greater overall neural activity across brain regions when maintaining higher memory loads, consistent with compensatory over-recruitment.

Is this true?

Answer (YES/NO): YES